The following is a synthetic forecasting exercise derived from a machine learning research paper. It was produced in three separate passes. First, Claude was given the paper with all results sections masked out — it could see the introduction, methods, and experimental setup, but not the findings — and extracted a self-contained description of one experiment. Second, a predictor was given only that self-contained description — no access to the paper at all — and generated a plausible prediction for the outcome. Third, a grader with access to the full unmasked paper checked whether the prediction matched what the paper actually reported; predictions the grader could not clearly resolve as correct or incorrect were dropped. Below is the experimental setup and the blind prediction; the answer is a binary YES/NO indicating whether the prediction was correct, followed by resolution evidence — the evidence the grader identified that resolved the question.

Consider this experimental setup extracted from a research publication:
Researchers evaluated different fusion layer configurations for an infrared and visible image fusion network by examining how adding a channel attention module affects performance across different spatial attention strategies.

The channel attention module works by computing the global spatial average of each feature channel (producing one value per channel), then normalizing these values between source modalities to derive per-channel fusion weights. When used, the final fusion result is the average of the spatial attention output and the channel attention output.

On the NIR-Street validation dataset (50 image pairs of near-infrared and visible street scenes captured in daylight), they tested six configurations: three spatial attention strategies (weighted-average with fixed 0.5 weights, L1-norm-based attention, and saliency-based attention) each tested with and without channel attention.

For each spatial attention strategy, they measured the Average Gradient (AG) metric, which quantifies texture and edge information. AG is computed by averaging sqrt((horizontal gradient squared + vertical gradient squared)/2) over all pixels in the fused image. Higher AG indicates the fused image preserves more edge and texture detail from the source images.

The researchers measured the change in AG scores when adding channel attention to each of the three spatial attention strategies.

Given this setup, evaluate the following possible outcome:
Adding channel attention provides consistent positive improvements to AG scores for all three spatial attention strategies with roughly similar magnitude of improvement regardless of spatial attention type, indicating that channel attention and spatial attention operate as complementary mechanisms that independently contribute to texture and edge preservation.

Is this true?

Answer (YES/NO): NO